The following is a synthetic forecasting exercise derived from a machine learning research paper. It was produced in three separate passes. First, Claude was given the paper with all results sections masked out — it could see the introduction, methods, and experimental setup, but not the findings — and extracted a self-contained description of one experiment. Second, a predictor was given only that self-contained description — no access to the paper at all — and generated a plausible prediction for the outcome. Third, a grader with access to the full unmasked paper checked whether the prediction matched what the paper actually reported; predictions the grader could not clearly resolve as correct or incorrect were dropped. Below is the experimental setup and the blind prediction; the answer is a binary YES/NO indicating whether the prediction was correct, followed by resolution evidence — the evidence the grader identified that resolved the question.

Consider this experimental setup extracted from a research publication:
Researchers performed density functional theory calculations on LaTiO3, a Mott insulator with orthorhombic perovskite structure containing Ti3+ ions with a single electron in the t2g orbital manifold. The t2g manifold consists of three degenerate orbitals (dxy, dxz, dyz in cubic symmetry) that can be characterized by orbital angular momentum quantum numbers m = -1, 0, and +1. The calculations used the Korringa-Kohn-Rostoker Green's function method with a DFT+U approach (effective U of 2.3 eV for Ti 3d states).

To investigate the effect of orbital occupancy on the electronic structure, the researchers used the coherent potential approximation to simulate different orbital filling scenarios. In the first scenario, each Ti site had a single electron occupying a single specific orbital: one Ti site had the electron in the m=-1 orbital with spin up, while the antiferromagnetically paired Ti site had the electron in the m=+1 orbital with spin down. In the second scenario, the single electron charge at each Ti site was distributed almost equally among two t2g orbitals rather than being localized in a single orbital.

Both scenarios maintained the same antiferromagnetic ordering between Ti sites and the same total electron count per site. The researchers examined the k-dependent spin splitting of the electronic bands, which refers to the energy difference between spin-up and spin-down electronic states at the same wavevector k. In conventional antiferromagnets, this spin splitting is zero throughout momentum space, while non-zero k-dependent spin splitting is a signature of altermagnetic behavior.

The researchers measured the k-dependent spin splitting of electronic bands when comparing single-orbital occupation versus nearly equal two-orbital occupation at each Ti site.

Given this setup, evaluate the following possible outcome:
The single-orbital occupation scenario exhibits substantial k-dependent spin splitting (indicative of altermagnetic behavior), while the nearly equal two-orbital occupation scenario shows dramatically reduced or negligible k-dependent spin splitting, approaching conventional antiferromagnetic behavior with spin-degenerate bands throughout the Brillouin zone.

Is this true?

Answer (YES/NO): YES